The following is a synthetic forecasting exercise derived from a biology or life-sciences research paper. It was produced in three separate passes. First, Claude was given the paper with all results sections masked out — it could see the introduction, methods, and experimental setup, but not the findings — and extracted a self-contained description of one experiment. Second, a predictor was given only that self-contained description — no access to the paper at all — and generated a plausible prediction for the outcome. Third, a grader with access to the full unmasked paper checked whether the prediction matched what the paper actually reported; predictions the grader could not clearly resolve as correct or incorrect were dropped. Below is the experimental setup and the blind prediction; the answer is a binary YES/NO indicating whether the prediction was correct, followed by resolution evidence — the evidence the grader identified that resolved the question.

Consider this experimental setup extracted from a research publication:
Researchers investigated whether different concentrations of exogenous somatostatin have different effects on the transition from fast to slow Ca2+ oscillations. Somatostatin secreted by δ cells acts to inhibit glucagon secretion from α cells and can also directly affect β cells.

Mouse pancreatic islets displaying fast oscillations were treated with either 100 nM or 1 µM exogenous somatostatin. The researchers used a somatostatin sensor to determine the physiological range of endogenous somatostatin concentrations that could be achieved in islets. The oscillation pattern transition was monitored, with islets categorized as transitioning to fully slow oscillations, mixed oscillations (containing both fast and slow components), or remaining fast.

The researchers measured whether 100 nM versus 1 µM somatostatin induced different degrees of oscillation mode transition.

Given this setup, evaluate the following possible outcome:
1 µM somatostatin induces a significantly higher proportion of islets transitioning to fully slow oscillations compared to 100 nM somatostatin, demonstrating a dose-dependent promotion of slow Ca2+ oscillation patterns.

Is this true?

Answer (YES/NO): YES